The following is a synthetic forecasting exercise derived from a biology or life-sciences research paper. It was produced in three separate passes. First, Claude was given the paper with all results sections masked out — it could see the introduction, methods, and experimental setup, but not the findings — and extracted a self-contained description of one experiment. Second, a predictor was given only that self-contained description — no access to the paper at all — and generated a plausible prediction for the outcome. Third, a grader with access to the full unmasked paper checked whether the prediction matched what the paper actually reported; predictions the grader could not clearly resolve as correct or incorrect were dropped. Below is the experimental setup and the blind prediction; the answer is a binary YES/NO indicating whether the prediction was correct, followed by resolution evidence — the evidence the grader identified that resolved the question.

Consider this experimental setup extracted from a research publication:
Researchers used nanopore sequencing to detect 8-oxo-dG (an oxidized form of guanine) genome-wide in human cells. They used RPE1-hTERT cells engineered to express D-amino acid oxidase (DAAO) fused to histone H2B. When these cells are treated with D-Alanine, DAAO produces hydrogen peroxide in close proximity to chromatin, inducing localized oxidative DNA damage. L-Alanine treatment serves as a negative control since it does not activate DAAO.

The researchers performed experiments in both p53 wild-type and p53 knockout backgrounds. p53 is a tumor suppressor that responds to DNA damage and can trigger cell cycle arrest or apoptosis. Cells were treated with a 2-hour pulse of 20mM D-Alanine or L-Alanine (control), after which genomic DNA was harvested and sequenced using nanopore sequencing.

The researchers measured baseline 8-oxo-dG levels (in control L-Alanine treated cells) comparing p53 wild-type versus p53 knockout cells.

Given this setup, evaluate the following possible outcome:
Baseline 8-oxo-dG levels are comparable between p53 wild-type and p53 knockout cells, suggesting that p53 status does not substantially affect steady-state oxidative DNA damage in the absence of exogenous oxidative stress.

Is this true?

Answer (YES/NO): NO